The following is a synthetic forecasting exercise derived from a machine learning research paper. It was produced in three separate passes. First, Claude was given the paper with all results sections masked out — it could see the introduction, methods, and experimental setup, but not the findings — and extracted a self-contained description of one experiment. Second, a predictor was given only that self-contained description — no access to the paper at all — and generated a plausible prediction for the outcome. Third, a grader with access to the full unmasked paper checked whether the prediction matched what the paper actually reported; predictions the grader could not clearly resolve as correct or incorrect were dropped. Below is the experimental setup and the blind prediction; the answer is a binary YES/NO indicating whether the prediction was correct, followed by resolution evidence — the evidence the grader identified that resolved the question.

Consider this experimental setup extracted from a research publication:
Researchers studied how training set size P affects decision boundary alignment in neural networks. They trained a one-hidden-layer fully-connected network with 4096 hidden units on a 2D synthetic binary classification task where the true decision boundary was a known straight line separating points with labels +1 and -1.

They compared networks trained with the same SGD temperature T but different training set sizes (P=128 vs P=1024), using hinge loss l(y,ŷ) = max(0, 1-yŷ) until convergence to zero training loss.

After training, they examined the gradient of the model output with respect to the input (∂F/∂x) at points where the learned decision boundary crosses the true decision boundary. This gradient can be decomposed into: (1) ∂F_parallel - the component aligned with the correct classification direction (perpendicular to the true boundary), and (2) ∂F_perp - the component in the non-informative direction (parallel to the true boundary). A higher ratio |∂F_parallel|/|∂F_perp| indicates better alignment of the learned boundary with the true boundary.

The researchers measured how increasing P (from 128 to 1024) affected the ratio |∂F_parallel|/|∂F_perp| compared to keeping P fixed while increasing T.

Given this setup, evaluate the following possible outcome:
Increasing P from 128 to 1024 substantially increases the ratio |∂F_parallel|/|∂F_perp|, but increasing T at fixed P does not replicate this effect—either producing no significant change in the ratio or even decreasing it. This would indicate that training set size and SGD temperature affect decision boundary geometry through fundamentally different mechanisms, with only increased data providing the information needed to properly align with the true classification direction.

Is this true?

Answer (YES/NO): YES